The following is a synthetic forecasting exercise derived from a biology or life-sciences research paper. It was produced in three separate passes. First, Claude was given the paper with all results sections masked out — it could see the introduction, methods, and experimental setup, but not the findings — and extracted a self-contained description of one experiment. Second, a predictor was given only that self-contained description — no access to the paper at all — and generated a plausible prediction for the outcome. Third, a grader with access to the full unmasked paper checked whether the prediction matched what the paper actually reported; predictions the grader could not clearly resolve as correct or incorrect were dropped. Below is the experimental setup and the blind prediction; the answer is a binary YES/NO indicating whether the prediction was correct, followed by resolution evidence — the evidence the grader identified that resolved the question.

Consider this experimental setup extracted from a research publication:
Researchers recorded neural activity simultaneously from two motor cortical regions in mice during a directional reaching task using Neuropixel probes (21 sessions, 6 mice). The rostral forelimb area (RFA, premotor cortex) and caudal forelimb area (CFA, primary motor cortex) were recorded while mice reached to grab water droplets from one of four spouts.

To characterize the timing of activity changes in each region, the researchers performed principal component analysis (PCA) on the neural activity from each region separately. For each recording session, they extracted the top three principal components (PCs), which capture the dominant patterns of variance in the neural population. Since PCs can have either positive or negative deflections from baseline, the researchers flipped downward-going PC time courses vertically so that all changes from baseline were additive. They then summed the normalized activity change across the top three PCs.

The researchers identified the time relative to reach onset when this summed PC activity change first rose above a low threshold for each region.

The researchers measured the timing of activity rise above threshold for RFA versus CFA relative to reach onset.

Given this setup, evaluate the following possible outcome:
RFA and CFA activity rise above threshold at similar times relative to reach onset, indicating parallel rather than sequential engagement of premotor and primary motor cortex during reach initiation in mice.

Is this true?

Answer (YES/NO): NO